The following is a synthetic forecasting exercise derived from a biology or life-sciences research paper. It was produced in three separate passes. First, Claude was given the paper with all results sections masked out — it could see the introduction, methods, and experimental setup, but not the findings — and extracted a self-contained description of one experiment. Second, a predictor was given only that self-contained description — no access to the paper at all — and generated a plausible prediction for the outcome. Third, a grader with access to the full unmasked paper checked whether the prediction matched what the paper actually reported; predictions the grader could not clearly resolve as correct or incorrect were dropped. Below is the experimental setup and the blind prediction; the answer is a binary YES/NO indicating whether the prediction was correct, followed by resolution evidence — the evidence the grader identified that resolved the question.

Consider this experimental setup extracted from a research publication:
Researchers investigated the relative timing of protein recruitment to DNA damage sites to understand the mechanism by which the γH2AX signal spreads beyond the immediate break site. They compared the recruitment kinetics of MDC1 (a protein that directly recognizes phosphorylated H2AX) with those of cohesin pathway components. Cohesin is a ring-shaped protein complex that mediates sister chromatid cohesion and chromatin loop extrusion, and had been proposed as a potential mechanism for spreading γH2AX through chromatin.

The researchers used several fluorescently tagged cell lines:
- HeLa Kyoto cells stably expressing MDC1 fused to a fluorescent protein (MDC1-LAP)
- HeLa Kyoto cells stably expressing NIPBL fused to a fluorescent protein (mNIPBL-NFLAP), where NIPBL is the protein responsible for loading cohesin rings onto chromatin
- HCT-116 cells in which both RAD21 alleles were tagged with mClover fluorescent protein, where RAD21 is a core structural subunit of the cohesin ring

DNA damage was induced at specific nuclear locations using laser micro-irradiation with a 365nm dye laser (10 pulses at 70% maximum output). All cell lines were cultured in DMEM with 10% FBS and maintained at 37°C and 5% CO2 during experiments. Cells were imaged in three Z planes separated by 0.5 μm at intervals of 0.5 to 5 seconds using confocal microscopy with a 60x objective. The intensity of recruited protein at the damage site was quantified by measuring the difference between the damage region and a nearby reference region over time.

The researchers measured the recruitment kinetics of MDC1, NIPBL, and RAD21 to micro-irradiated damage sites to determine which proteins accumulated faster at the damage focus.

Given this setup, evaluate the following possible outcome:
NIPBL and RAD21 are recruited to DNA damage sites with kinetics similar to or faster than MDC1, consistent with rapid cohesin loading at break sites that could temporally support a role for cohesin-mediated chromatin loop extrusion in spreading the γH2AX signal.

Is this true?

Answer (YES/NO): NO